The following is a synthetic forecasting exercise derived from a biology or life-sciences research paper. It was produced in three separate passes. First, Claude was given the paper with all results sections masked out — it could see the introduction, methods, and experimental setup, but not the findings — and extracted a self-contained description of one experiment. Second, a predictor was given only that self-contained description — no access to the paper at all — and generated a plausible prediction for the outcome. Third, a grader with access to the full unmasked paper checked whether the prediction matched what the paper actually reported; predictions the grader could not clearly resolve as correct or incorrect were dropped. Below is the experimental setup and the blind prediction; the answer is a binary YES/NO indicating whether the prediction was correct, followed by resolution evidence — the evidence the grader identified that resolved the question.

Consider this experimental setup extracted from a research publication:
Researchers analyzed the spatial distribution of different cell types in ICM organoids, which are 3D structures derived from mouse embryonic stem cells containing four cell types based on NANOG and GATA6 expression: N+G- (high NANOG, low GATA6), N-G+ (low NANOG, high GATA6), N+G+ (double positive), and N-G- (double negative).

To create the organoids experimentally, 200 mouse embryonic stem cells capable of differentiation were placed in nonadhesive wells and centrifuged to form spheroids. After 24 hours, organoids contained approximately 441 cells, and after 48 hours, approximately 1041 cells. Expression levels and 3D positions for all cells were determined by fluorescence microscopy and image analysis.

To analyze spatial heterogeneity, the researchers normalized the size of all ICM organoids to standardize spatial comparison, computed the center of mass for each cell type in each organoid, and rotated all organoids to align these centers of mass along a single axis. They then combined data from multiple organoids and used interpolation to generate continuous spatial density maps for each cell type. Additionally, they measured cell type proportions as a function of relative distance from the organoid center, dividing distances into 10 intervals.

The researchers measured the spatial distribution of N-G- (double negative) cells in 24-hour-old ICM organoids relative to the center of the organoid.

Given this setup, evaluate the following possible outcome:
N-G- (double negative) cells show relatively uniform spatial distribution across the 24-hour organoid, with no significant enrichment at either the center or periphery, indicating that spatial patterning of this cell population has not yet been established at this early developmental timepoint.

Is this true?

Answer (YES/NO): NO